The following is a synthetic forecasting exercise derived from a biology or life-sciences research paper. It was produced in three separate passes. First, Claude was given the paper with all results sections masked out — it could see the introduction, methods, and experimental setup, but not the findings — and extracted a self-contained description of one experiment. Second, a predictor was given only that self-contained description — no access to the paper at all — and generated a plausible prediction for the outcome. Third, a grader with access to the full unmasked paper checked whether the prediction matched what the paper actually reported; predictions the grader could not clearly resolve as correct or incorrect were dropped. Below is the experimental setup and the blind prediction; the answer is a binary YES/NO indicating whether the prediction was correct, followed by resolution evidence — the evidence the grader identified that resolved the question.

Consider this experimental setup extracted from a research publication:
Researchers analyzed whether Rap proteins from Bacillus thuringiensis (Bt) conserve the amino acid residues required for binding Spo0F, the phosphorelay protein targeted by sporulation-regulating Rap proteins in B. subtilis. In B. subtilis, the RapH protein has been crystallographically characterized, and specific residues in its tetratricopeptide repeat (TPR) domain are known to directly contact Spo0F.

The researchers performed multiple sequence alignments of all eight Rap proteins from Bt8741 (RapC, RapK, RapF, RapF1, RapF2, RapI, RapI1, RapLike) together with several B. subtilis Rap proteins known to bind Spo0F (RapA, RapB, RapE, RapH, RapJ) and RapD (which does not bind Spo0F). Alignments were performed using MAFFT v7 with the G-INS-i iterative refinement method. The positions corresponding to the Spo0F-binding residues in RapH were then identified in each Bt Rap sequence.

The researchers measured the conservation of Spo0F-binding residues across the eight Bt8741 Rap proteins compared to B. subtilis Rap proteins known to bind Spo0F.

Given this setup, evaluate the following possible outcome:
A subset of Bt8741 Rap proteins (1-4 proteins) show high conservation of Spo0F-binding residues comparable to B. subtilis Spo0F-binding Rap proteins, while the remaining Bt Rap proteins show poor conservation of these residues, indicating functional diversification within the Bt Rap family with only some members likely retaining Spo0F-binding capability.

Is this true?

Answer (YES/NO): NO